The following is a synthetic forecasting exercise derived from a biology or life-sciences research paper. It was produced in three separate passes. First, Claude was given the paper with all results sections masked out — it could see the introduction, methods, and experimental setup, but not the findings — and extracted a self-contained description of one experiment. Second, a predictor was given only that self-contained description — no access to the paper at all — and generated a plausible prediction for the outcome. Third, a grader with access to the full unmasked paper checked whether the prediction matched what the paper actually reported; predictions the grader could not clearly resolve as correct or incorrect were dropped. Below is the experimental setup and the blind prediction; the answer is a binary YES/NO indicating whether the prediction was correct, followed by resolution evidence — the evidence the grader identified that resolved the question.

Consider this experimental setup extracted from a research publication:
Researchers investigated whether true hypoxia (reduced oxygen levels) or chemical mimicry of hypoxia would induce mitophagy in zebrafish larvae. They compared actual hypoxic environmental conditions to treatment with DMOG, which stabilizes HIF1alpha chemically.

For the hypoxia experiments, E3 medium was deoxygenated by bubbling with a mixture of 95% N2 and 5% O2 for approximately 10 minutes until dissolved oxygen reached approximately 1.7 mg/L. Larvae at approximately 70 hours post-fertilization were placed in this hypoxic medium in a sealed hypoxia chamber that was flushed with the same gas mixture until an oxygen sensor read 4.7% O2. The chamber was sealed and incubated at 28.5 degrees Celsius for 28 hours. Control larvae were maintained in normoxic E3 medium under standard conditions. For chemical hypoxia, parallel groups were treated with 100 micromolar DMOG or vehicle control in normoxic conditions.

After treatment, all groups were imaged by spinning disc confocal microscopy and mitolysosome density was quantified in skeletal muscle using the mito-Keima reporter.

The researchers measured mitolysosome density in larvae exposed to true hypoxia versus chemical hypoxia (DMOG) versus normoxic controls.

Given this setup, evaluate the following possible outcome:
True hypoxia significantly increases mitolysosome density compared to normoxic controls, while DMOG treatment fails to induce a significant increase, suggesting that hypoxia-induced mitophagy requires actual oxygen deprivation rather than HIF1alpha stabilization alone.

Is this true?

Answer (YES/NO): NO